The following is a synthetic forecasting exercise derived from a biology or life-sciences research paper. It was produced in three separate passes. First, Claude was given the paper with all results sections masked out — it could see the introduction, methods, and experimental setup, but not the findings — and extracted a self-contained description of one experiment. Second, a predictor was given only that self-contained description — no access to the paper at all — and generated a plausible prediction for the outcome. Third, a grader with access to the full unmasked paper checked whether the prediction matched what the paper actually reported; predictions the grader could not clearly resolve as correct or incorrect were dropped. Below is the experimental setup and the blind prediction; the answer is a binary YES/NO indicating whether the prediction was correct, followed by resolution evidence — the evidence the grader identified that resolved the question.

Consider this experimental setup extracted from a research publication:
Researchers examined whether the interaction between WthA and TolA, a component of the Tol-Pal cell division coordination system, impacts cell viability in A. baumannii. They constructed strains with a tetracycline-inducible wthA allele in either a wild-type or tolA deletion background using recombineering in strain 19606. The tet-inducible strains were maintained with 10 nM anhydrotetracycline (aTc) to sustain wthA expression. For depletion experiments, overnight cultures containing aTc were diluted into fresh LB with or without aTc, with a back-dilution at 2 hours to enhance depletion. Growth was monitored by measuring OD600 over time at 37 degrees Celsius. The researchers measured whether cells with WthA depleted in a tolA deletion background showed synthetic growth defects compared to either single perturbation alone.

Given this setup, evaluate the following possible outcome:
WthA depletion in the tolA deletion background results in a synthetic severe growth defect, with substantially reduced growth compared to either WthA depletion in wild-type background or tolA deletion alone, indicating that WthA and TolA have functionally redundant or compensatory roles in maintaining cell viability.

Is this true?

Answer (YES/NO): NO